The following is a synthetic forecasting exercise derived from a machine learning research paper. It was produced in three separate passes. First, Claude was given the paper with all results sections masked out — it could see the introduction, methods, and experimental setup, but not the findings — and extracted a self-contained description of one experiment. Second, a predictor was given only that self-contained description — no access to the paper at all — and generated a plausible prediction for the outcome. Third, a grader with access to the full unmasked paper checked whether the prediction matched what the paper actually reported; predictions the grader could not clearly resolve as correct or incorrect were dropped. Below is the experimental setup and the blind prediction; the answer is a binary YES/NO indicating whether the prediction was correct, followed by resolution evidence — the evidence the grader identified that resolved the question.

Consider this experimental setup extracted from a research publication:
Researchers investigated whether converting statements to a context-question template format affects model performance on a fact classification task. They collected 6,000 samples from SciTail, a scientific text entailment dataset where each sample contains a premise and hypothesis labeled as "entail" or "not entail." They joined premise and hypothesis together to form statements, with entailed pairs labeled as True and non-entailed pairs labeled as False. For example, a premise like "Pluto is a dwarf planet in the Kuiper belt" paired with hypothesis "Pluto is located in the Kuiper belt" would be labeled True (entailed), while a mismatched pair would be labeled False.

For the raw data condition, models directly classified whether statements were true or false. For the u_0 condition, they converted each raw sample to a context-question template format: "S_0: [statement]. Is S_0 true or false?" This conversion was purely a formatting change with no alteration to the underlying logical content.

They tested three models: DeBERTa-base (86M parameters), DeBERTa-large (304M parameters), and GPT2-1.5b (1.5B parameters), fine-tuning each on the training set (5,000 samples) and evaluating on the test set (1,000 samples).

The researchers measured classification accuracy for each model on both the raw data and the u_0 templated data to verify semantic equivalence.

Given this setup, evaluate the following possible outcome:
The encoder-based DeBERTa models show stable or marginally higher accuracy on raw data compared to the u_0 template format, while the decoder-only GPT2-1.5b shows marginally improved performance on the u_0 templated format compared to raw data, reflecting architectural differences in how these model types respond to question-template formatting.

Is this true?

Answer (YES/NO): NO